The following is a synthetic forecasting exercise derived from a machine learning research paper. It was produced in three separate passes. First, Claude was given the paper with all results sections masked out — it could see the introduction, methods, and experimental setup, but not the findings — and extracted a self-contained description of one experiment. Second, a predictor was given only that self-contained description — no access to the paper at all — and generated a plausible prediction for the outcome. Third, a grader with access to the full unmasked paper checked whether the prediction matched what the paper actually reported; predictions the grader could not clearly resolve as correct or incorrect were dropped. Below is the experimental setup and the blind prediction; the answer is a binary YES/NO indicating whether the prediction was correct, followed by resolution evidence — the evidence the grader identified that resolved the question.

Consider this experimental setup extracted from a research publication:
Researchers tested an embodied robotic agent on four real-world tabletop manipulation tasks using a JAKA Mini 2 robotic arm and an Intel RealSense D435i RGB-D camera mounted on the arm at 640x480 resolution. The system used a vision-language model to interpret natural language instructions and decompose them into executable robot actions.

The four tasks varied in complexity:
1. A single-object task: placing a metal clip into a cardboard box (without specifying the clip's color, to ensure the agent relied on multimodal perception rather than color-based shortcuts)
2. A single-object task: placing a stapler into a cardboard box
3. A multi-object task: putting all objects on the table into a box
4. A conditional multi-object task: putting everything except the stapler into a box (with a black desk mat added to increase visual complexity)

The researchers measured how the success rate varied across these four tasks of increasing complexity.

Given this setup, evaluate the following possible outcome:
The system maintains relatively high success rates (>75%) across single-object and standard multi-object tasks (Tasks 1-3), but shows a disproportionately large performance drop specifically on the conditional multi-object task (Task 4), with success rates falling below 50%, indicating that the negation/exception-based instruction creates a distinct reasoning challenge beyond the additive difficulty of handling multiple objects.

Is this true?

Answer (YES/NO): NO